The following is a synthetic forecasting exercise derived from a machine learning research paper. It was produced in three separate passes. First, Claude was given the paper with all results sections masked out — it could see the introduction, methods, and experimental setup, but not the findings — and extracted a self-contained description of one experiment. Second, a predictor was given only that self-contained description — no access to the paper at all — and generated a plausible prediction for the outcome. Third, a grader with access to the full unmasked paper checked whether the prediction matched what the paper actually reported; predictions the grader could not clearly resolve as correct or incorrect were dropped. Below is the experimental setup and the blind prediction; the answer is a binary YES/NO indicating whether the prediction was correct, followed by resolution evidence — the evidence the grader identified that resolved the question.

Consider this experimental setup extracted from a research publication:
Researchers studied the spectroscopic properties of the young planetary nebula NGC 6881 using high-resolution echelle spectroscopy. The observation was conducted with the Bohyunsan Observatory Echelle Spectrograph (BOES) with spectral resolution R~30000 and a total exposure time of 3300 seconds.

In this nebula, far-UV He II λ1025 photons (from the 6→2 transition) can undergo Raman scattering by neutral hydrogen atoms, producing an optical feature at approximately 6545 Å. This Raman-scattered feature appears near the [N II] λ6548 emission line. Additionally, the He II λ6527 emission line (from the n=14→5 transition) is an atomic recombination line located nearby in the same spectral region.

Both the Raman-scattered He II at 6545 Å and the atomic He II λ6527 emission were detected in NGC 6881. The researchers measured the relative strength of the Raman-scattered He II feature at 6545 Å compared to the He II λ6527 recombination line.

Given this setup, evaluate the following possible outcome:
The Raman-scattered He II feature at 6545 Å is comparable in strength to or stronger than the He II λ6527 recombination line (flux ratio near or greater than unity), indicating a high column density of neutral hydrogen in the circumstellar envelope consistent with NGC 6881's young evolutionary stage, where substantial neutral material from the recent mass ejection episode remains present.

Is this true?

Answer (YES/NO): YES